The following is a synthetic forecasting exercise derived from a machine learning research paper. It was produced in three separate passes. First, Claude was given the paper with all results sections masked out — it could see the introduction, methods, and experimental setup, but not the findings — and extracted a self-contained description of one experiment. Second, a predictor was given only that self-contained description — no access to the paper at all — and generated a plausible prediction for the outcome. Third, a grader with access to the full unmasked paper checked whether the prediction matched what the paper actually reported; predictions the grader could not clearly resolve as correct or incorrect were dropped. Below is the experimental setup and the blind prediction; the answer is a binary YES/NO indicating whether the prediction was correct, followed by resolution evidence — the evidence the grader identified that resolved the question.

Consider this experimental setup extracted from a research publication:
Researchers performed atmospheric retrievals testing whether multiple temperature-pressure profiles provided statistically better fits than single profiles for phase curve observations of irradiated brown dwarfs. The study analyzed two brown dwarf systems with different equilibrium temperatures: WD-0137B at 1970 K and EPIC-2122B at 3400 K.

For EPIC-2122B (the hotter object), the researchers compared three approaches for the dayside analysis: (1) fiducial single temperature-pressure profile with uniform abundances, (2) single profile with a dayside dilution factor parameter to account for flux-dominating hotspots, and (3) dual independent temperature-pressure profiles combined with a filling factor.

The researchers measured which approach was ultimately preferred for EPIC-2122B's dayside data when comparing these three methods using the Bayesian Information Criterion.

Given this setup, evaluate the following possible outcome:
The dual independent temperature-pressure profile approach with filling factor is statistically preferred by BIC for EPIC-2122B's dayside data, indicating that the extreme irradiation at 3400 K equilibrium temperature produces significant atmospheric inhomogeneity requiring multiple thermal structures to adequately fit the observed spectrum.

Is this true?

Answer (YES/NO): NO